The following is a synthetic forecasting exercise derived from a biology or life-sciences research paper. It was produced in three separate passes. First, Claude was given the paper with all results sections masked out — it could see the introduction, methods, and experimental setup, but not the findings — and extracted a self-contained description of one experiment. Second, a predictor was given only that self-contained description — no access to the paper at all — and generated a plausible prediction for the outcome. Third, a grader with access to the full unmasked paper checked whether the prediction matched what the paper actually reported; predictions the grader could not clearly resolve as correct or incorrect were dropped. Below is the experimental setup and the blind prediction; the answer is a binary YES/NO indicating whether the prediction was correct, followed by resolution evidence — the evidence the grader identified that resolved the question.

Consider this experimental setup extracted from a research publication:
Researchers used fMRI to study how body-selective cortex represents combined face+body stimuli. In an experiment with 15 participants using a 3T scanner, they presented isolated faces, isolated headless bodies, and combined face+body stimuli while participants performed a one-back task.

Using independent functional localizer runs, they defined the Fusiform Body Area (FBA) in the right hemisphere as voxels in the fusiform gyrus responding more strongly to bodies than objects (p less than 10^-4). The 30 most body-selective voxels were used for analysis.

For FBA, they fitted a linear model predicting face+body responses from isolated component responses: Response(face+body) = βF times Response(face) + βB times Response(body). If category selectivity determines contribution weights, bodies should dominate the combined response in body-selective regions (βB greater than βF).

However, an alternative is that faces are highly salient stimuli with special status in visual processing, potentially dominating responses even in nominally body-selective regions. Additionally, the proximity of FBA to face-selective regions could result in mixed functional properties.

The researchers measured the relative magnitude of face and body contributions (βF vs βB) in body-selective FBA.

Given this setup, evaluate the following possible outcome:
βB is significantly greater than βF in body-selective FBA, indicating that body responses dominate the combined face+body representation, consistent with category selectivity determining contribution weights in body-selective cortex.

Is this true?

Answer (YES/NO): YES